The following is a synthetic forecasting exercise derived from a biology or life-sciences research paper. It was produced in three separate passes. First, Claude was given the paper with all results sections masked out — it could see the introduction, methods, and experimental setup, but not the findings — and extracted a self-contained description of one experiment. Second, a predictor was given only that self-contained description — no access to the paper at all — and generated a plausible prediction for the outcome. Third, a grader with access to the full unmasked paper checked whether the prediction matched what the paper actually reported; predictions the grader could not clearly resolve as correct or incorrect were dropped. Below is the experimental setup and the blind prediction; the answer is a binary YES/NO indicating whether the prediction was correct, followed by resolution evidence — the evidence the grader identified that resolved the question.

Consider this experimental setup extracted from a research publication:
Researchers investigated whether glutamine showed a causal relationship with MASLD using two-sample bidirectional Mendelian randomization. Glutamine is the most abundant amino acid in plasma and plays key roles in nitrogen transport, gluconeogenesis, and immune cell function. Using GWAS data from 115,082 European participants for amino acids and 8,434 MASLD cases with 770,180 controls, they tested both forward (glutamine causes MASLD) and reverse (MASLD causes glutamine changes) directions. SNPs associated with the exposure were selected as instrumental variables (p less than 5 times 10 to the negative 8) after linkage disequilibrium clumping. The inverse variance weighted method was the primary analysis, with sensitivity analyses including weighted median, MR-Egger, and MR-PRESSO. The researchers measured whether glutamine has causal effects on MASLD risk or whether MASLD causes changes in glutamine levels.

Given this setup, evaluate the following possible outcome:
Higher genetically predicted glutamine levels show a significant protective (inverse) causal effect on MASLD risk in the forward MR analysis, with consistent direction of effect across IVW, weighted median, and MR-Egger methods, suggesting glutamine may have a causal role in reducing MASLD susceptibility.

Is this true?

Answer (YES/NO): NO